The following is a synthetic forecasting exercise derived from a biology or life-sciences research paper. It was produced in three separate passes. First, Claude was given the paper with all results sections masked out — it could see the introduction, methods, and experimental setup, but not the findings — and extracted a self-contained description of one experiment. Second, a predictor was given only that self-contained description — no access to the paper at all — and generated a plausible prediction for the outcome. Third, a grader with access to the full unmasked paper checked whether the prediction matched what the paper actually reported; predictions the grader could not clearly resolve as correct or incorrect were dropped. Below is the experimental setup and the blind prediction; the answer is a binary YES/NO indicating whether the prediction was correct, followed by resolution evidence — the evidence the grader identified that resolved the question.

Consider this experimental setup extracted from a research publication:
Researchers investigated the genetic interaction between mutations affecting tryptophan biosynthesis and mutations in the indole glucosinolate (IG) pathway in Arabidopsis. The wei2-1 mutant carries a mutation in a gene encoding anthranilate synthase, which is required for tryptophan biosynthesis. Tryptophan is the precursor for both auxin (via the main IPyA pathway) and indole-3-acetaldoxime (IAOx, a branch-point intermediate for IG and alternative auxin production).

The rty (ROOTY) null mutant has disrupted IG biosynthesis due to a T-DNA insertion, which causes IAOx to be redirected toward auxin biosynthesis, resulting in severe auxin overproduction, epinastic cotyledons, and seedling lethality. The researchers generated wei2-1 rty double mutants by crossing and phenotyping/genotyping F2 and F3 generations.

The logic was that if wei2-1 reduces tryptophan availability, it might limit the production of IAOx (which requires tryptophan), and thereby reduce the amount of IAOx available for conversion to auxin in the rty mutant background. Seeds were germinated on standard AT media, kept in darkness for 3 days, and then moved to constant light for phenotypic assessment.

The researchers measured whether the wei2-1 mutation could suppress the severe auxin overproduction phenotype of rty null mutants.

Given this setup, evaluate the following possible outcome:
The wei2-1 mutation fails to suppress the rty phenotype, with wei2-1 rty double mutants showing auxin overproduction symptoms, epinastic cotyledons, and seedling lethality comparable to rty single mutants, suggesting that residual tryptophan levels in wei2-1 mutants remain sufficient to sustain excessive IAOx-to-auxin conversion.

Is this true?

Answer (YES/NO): NO